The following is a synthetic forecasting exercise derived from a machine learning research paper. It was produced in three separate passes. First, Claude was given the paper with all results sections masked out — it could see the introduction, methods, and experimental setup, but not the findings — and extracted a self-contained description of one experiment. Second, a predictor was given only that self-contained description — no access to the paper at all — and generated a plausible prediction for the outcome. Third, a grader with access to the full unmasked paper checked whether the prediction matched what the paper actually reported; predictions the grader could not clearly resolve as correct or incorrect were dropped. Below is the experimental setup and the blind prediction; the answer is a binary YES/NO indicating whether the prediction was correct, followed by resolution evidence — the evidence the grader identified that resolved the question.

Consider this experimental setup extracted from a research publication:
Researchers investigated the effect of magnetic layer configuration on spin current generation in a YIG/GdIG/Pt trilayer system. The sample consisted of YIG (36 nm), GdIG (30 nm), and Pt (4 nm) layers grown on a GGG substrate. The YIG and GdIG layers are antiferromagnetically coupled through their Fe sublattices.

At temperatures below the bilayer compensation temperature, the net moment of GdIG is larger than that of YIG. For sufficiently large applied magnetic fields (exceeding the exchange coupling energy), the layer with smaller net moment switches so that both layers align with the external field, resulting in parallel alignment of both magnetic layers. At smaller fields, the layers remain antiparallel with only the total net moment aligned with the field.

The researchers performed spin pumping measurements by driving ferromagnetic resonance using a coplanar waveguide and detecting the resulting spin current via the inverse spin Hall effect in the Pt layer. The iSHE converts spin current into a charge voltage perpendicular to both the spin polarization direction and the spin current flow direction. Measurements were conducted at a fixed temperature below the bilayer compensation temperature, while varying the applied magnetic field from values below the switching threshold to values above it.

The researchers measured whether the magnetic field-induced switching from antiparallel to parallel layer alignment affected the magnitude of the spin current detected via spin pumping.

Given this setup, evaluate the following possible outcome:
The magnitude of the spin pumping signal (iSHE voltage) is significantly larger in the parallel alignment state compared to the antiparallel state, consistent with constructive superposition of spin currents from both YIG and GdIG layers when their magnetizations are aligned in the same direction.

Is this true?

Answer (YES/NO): NO